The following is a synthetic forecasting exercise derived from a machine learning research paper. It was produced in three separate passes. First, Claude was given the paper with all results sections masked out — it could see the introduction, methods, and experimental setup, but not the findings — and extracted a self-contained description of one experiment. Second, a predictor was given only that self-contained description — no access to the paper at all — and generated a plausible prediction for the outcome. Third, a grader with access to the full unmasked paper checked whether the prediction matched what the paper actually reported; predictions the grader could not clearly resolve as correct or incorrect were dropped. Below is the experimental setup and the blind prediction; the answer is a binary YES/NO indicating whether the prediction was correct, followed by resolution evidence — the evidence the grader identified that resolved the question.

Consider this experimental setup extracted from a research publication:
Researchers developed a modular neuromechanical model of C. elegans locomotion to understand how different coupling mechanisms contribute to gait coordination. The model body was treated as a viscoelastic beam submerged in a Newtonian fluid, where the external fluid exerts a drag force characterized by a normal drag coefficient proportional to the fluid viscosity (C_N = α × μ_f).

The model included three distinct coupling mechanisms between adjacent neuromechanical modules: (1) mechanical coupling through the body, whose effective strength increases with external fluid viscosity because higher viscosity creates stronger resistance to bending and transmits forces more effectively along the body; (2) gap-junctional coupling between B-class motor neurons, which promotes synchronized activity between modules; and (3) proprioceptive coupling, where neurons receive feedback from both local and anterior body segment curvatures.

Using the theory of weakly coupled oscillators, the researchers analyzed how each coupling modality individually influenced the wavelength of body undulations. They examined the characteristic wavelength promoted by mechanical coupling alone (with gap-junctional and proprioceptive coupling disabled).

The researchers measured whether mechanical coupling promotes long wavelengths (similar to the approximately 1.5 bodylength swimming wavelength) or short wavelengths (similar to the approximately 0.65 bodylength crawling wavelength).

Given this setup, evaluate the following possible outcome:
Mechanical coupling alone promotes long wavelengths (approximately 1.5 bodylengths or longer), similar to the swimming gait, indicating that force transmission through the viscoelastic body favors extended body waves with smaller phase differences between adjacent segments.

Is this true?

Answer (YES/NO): NO